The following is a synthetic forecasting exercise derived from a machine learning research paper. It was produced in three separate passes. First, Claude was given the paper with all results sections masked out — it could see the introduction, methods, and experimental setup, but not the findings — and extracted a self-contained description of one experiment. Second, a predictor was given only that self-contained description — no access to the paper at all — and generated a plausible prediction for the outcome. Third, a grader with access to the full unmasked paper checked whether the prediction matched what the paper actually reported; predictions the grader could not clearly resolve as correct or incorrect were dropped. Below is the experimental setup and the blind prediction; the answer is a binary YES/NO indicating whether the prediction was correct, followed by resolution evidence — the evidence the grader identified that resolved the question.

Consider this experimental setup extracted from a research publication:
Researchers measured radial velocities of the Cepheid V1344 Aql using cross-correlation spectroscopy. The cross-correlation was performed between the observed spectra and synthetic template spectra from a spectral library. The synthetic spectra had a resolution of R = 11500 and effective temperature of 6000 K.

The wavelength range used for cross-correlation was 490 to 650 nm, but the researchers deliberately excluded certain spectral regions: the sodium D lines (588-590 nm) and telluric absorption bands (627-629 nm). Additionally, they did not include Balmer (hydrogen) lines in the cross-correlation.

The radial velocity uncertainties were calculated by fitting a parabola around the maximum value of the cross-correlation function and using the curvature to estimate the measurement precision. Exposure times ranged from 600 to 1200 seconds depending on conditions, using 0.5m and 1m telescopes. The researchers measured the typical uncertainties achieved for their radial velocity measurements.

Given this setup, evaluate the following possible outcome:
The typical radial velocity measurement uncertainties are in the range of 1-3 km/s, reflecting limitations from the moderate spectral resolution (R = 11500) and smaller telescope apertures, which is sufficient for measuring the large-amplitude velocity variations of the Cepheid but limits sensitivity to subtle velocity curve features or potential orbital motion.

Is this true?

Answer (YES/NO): NO